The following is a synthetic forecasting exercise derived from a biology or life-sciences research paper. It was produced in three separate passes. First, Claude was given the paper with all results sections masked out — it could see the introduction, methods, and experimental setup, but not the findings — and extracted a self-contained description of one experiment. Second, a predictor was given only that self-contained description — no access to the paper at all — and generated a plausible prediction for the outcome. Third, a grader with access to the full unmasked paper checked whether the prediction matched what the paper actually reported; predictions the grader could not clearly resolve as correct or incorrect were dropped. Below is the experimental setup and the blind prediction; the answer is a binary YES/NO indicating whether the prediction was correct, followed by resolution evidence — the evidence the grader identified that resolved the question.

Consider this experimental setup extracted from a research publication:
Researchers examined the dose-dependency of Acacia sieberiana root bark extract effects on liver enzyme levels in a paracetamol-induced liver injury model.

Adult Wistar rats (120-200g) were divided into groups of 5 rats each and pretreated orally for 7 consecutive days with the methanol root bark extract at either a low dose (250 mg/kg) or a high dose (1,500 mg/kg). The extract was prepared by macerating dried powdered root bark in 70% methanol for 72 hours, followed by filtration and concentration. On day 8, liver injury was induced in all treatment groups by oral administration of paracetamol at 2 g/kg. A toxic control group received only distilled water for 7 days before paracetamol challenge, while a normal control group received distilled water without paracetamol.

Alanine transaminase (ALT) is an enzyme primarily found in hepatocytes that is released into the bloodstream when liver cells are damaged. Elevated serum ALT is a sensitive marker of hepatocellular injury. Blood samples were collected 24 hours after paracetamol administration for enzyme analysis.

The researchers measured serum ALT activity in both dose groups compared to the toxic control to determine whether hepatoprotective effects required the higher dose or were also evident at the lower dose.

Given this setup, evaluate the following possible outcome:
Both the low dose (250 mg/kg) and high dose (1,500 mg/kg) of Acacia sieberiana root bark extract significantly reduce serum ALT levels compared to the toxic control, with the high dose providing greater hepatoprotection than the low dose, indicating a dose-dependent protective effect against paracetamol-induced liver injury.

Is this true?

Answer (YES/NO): NO